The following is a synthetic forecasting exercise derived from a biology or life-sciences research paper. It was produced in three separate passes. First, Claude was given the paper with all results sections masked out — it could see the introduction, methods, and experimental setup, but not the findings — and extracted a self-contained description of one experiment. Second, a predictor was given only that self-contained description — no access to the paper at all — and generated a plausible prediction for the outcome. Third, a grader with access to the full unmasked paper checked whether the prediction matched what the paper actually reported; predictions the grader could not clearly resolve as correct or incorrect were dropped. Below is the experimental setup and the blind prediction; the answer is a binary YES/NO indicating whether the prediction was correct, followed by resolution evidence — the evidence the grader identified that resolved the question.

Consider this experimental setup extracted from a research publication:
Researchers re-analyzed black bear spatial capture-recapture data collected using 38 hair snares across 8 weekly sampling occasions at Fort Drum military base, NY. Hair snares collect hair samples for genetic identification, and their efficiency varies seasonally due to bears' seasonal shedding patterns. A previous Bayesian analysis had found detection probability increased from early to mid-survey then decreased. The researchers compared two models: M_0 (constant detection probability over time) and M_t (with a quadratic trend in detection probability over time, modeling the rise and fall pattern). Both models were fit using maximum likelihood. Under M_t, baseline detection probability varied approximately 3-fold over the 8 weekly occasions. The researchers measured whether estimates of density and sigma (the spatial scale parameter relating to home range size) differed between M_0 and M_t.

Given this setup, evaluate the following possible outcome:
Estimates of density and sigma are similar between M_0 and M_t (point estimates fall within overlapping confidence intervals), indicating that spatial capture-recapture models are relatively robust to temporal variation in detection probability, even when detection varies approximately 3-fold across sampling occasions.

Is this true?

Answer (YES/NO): YES